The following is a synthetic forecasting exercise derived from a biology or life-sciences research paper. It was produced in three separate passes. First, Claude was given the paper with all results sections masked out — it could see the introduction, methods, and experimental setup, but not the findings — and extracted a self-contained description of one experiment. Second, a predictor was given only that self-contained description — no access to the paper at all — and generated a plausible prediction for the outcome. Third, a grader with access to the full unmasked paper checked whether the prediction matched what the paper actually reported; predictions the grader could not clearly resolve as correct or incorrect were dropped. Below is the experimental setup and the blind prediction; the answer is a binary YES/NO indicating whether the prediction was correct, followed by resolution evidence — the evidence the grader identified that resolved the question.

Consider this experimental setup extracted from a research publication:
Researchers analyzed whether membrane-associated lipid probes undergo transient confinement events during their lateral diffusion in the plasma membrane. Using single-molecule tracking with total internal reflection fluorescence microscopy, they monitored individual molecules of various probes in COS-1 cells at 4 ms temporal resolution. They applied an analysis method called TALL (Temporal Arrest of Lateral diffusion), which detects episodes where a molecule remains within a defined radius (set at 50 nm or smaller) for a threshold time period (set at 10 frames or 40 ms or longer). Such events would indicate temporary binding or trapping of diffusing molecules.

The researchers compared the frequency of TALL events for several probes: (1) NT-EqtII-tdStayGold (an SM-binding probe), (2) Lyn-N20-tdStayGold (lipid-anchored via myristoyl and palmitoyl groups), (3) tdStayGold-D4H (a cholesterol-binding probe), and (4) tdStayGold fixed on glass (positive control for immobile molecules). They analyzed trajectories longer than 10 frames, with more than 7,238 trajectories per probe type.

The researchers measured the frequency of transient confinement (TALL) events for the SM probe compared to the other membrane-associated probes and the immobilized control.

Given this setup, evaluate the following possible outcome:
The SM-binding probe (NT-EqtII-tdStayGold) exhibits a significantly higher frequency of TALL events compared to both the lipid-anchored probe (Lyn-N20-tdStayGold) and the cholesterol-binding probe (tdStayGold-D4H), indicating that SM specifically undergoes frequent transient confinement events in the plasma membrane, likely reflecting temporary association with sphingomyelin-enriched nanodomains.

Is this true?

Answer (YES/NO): NO